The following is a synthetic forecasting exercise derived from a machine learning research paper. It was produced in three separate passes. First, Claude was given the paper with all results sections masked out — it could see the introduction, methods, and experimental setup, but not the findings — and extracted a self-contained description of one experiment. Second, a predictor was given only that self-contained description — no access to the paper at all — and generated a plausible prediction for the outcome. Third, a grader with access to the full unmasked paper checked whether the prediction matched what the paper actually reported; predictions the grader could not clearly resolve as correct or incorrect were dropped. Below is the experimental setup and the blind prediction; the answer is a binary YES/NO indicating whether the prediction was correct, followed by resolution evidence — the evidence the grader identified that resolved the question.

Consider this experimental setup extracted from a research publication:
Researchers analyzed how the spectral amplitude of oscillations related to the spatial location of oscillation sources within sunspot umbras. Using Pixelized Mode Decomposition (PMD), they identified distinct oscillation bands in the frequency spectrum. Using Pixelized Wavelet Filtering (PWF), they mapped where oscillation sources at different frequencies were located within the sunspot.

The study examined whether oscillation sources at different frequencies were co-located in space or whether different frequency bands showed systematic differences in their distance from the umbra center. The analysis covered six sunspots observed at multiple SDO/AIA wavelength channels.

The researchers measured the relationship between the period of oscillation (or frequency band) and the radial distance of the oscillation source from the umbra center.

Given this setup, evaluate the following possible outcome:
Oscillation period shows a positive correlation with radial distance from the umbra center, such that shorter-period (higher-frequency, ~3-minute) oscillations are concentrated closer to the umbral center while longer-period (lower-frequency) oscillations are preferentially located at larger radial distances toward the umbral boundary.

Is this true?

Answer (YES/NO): NO